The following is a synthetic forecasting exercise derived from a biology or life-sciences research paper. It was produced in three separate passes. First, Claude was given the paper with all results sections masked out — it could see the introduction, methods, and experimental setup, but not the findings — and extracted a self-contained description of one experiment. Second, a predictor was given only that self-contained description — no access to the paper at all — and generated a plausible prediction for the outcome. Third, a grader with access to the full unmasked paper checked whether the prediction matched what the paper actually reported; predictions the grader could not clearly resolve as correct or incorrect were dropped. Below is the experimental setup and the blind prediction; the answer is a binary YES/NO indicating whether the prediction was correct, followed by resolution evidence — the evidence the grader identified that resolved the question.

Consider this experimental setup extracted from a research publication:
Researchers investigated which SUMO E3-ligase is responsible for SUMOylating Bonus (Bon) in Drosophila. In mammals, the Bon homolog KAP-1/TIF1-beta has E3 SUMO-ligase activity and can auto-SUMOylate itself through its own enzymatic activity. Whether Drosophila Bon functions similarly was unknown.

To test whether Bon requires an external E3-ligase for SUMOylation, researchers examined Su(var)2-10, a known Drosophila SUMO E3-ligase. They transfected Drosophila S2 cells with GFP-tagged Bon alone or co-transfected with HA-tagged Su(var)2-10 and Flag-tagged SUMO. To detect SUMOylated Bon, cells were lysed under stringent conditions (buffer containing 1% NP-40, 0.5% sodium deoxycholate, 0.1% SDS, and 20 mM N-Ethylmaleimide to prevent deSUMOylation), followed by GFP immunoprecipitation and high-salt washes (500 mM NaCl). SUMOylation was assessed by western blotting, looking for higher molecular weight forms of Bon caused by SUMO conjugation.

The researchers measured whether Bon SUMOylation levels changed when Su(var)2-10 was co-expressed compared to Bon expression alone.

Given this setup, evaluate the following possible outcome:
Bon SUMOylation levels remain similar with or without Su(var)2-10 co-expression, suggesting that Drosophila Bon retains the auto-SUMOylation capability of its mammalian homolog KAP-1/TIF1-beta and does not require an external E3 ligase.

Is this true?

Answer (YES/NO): NO